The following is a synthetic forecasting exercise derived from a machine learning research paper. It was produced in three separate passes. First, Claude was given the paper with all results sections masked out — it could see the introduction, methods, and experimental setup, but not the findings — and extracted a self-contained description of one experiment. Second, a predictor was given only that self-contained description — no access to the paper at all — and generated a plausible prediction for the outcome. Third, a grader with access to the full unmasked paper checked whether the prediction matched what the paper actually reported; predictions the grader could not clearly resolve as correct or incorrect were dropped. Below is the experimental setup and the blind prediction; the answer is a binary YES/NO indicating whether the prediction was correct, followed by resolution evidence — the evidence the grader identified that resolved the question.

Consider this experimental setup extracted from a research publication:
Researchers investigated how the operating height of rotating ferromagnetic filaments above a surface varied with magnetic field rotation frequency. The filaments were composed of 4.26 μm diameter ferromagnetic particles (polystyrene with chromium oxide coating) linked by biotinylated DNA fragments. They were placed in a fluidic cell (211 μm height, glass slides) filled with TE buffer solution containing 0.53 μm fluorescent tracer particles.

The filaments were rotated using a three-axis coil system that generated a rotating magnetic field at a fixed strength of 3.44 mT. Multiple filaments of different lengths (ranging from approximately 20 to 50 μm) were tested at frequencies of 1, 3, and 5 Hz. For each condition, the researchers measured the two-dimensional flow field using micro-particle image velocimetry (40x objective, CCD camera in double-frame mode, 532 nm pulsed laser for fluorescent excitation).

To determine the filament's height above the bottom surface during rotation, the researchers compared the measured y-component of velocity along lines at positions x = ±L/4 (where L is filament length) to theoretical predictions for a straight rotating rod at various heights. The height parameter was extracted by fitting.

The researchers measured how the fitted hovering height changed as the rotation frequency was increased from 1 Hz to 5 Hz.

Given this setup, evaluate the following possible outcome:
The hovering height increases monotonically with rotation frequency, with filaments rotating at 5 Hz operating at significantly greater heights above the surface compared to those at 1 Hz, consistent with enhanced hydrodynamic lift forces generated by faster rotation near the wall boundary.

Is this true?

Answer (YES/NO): YES